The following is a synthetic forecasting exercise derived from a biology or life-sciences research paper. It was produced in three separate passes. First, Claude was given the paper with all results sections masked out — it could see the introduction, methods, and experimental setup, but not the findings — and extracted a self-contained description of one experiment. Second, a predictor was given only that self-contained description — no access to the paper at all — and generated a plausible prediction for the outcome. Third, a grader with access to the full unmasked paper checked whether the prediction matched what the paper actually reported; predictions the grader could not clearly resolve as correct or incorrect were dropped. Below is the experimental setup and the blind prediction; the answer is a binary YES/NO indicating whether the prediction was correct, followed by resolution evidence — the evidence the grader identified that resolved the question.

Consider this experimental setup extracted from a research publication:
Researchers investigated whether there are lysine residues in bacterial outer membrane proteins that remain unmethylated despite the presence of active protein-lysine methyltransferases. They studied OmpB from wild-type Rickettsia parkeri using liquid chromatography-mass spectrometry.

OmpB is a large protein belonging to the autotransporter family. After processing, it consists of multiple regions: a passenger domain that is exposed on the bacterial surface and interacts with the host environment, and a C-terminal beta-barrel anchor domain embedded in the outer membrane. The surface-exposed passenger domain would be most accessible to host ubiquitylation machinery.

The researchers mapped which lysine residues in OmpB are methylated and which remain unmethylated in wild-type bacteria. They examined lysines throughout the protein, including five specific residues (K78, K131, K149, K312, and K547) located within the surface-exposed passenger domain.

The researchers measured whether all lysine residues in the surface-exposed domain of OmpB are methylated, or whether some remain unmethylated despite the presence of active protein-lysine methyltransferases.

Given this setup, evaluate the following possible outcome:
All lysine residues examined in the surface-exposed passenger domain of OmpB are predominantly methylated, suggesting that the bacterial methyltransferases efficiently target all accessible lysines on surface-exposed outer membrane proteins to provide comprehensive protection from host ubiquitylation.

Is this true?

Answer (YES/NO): NO